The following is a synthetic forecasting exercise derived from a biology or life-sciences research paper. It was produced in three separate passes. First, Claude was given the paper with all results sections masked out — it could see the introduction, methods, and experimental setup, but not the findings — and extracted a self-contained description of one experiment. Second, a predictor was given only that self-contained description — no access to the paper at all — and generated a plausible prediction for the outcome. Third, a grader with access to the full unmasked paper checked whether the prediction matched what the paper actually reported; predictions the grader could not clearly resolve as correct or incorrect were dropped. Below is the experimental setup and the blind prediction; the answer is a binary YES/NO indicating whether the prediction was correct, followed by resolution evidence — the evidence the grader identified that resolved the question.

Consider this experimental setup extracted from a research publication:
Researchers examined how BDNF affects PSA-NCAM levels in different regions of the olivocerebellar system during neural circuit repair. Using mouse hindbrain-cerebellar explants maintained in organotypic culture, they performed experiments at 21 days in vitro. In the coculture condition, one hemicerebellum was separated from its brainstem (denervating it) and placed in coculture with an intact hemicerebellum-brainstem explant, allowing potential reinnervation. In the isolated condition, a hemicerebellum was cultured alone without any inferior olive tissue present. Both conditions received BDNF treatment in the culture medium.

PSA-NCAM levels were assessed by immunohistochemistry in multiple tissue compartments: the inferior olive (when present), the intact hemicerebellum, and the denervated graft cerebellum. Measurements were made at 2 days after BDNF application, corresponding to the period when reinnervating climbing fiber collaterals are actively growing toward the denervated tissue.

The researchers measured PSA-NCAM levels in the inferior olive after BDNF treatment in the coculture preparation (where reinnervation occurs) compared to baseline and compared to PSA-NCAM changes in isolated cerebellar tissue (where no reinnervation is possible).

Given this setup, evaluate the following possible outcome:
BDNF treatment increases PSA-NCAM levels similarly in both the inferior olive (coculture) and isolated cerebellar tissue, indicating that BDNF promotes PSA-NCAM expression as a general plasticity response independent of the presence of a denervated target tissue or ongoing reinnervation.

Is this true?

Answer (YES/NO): NO